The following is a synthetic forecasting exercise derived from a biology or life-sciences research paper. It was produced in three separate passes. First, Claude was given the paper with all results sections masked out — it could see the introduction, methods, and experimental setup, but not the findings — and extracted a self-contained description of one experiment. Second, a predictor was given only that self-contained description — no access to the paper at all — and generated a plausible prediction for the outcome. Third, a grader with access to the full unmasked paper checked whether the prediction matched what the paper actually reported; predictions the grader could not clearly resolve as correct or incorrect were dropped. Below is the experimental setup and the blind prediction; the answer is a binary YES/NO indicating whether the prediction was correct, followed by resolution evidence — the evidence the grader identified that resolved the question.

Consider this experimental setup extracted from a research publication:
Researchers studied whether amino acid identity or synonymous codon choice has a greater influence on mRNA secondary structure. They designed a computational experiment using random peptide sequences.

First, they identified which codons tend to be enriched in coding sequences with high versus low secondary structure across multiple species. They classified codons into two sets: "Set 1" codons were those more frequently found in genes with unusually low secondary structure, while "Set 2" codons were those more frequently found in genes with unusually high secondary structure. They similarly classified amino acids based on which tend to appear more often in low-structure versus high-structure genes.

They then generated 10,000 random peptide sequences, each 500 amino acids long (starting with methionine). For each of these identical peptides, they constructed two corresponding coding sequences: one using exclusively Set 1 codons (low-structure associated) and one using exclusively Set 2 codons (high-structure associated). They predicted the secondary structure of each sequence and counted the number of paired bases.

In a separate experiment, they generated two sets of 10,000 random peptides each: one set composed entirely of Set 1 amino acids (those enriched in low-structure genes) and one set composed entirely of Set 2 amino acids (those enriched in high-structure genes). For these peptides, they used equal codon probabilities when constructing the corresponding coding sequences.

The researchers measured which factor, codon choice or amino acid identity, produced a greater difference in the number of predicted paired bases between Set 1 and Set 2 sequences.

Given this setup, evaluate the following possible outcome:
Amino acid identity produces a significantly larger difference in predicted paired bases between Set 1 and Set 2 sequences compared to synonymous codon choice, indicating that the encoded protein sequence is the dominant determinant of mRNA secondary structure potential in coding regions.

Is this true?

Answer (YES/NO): YES